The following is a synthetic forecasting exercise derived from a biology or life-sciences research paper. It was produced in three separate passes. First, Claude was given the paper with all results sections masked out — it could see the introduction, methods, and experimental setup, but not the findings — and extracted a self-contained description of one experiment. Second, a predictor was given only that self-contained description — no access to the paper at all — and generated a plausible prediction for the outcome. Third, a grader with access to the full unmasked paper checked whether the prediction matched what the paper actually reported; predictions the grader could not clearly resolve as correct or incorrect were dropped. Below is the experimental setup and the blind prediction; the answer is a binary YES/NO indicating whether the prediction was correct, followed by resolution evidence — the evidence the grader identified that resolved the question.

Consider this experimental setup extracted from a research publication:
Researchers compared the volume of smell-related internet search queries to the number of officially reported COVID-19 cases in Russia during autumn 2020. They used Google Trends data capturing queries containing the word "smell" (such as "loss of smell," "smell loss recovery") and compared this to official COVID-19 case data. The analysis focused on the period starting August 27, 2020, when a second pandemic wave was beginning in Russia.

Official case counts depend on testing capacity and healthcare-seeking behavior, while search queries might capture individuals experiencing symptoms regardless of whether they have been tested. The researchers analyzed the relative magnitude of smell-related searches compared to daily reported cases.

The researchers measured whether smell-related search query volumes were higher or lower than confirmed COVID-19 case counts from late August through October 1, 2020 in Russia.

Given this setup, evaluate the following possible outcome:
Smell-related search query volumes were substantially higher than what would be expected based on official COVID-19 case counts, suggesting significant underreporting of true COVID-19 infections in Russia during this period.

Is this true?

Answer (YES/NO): YES